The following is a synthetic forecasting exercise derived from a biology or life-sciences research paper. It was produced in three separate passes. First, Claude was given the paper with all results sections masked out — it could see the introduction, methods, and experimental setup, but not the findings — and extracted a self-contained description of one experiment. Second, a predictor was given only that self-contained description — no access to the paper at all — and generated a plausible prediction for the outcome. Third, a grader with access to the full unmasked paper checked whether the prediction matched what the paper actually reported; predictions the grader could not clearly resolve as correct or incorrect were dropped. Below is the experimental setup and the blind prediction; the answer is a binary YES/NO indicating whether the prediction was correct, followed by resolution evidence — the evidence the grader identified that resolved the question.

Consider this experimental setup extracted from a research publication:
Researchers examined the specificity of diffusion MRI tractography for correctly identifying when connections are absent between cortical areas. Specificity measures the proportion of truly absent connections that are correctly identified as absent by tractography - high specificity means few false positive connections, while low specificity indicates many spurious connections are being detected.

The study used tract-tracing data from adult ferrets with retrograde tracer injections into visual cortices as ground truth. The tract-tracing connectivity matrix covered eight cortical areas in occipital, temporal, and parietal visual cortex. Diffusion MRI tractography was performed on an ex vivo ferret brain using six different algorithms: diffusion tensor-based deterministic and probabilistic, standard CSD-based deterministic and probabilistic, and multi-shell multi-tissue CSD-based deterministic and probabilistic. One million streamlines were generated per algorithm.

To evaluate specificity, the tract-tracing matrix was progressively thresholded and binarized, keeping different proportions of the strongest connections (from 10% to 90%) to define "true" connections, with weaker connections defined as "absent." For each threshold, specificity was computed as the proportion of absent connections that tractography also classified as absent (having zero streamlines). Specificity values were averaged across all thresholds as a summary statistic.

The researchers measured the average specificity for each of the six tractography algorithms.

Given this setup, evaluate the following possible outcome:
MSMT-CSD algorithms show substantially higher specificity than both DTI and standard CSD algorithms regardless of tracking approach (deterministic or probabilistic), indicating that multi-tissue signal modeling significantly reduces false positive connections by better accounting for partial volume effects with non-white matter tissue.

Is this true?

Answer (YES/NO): NO